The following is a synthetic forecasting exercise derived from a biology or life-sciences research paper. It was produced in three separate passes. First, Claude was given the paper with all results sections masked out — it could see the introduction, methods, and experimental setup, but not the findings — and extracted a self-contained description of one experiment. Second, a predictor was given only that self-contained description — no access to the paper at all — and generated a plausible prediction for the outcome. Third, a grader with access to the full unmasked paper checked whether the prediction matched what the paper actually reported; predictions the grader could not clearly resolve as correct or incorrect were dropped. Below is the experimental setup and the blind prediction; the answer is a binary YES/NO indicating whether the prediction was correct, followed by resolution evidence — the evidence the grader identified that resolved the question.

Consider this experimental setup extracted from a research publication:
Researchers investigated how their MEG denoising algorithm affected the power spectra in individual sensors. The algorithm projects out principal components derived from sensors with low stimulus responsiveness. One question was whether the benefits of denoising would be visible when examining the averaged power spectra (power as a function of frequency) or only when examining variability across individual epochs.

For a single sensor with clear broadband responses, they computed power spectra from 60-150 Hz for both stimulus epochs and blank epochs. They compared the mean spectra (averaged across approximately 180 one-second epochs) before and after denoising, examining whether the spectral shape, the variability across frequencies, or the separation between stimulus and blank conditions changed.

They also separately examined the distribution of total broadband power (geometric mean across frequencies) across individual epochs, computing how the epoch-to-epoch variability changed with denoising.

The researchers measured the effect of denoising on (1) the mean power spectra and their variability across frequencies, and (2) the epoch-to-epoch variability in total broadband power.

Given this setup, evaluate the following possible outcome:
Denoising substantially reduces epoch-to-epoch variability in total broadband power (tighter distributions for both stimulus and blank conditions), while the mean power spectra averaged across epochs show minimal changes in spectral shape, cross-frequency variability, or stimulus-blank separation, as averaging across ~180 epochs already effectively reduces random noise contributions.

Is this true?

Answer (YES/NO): YES